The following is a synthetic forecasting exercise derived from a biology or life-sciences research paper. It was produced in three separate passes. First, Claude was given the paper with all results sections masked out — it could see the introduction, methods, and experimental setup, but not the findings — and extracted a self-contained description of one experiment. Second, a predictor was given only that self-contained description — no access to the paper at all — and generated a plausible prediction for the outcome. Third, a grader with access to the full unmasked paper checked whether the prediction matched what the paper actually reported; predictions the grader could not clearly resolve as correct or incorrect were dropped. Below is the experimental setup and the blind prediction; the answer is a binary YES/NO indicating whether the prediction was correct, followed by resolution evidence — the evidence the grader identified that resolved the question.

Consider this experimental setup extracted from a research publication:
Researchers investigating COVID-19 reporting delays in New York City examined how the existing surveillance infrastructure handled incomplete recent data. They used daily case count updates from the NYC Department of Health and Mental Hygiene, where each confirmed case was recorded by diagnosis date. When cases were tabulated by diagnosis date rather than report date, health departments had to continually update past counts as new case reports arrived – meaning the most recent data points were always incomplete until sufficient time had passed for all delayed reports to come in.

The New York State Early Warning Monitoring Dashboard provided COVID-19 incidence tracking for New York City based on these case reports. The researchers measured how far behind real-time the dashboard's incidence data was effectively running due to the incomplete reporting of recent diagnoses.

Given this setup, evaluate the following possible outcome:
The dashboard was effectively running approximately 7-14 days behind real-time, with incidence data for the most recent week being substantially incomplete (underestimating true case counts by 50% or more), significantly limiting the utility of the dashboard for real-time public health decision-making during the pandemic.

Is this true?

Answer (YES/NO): NO